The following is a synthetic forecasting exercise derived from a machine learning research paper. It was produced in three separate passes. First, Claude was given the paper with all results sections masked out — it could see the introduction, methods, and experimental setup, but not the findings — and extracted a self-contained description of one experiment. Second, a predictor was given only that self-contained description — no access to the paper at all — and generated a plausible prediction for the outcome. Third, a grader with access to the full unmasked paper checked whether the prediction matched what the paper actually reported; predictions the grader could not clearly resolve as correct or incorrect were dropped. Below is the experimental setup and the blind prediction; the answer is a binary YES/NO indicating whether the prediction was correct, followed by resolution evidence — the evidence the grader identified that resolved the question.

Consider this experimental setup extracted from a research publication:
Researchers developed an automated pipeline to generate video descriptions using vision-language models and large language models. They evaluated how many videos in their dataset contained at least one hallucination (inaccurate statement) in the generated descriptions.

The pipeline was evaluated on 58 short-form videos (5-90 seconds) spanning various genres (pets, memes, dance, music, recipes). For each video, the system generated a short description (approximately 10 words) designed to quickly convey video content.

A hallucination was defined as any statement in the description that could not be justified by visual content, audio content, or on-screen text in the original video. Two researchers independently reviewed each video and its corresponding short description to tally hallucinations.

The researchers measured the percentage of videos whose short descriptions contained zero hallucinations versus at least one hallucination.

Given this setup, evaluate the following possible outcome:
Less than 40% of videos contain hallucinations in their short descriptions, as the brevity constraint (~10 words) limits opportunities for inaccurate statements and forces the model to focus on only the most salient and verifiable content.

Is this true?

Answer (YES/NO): YES